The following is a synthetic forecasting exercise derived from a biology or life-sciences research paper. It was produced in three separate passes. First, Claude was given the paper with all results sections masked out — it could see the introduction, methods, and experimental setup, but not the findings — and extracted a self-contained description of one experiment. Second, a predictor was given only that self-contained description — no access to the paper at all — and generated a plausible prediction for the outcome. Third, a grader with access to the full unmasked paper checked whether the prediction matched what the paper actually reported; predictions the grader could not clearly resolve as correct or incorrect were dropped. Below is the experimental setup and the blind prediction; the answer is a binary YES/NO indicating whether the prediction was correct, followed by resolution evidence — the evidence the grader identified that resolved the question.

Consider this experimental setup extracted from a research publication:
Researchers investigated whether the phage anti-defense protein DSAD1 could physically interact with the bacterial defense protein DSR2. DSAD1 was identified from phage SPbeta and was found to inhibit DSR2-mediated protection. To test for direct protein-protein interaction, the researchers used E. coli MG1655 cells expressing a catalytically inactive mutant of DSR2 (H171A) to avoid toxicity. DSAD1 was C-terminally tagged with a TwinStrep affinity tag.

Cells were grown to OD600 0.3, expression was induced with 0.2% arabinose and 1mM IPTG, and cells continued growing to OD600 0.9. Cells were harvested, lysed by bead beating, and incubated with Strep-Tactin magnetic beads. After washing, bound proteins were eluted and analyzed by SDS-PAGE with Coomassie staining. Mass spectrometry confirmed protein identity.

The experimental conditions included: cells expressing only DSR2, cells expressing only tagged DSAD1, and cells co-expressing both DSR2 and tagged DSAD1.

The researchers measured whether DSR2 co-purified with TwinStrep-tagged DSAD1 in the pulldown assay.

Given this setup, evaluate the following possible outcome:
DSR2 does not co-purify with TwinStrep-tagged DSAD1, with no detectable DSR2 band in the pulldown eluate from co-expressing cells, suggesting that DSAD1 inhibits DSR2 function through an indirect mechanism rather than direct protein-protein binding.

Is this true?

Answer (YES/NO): NO